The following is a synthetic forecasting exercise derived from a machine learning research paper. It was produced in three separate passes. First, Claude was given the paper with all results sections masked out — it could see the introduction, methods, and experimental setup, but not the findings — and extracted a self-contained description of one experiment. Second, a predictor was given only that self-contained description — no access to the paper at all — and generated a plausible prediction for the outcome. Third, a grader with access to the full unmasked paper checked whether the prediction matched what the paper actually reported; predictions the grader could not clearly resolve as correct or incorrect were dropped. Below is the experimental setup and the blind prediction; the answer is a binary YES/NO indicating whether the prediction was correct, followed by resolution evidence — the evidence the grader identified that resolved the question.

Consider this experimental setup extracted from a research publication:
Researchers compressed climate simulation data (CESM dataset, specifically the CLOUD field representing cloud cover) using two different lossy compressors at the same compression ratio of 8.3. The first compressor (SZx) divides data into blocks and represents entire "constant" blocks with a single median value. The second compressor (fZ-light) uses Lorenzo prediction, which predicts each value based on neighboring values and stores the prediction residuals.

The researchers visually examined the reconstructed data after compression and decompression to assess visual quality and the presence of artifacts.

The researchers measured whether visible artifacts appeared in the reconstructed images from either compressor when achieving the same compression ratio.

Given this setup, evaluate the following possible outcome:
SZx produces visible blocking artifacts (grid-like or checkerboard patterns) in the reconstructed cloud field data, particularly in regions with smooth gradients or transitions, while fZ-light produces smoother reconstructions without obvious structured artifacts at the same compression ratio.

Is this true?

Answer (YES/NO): NO